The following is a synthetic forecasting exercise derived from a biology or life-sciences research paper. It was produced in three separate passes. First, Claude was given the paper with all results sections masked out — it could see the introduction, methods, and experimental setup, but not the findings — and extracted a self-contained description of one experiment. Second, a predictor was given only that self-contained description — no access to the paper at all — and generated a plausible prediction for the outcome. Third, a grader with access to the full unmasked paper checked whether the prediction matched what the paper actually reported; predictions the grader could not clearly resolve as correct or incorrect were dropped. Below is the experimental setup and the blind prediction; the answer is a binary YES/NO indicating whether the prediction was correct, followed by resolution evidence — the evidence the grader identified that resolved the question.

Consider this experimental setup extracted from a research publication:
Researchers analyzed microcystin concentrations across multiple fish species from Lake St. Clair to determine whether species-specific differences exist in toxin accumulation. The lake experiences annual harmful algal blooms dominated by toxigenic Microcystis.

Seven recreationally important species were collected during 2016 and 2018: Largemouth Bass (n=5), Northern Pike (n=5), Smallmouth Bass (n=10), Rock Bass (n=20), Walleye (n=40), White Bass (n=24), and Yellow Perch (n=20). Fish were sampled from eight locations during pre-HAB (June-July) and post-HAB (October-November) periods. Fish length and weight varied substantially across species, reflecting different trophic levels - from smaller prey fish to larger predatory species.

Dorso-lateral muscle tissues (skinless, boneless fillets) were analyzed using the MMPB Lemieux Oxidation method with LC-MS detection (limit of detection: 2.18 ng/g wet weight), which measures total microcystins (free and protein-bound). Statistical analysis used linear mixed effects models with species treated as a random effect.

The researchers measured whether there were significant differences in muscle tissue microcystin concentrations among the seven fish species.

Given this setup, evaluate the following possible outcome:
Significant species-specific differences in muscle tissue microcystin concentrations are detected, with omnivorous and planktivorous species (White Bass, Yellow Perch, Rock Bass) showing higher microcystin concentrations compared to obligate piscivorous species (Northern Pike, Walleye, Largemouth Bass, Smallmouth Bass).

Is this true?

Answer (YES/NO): NO